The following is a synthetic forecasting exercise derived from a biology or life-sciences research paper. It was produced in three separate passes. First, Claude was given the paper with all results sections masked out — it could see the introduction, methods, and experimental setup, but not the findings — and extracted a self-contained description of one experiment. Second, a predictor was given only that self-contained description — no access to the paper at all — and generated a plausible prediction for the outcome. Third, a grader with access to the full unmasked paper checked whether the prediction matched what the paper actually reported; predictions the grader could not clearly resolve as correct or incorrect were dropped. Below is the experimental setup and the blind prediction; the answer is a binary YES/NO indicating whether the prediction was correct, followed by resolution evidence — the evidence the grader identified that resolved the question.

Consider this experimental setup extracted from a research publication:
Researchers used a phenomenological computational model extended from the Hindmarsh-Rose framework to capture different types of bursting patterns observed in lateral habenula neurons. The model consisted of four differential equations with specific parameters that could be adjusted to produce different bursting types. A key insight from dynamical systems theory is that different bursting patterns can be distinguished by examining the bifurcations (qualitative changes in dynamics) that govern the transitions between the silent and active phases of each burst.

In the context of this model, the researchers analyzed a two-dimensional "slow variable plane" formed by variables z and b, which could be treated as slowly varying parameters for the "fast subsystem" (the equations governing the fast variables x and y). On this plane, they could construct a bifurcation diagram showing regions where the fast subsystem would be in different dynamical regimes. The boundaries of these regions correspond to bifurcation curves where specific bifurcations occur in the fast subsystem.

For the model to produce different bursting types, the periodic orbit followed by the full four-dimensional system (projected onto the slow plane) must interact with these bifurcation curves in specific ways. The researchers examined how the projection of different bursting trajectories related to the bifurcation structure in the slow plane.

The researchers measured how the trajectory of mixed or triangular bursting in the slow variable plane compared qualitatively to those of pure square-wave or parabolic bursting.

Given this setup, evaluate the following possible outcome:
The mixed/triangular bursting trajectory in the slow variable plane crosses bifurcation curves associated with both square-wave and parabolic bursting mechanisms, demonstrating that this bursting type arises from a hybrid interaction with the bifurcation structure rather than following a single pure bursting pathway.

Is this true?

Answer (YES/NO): YES